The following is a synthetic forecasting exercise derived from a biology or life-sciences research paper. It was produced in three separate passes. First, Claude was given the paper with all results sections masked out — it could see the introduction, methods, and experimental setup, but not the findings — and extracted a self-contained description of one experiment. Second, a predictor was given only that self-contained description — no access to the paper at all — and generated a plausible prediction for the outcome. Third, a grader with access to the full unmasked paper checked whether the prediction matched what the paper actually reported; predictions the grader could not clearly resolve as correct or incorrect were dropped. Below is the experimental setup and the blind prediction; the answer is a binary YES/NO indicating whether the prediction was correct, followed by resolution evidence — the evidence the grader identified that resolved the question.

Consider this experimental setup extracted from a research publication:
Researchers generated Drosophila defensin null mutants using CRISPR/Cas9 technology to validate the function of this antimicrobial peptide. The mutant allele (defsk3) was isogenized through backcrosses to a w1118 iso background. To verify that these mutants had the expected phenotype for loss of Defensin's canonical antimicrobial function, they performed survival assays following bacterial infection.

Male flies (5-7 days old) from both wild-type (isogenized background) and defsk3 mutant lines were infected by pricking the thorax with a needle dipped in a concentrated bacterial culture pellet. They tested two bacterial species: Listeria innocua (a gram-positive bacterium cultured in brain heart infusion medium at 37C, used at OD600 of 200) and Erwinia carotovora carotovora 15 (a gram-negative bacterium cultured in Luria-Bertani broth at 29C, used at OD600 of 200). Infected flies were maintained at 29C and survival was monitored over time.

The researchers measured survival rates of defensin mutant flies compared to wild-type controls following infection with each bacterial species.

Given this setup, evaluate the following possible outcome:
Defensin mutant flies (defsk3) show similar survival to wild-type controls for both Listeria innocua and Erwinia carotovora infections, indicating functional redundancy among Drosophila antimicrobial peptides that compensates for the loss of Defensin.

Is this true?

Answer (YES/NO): NO